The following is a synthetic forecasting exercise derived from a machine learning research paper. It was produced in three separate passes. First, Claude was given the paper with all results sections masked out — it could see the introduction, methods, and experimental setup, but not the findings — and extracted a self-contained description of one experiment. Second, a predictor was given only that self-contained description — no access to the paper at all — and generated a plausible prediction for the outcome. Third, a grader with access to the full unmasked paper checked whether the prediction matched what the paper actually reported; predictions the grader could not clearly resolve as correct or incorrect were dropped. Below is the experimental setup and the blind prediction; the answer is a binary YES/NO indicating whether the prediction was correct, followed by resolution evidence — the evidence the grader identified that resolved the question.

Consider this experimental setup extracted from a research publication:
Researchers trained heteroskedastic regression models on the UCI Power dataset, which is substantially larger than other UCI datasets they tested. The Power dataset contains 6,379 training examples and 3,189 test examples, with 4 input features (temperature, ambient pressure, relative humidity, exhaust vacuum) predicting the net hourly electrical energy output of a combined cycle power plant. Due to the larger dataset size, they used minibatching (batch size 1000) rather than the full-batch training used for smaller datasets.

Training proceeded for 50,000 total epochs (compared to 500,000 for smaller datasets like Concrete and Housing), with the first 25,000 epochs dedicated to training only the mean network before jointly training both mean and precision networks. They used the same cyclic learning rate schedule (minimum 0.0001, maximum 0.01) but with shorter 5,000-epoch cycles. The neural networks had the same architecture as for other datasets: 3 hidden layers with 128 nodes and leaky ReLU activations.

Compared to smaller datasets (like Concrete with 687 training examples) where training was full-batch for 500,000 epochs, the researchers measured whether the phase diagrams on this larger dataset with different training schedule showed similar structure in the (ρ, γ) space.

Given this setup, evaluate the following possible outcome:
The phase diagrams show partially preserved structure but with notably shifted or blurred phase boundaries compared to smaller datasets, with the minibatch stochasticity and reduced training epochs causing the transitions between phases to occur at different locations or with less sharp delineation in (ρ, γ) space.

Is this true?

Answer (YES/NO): NO